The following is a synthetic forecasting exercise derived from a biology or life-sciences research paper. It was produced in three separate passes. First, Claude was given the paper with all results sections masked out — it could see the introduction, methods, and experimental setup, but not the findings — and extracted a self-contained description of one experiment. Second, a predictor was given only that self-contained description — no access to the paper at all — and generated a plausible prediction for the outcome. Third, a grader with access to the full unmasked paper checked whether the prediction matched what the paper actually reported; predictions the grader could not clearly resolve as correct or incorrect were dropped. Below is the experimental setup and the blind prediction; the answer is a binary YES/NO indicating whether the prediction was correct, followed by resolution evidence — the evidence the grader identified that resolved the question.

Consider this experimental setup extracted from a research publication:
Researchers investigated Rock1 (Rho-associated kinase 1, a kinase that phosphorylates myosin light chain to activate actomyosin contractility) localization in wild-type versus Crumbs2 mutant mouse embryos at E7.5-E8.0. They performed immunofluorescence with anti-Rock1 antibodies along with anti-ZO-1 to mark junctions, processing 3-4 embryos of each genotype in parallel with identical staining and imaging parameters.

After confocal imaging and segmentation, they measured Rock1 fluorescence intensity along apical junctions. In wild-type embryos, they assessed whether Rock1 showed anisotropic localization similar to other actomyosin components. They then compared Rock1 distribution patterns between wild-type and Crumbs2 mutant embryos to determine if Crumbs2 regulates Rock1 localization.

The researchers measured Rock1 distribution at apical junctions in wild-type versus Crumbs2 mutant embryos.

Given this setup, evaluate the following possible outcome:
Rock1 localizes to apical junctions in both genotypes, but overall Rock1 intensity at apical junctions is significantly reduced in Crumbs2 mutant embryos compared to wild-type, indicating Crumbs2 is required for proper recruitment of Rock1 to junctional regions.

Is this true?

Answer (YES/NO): YES